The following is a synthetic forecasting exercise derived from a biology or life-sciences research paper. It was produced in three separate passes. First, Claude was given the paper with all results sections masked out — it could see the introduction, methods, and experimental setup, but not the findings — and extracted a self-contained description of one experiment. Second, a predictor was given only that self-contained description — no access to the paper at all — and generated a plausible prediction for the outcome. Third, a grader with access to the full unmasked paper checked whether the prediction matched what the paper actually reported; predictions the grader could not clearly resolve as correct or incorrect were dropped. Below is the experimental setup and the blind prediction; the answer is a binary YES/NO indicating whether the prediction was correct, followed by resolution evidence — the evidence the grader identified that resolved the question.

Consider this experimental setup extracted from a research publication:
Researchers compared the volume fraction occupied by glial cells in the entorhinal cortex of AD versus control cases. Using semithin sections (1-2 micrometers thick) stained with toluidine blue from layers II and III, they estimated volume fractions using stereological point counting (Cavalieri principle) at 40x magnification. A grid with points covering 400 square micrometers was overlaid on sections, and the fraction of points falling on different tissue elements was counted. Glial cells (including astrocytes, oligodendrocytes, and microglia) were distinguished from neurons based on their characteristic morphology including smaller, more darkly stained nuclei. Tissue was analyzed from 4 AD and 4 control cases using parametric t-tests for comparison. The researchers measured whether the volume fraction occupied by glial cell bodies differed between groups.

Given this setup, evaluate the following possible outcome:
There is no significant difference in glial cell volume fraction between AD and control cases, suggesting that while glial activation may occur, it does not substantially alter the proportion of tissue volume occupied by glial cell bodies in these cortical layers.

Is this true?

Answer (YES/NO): NO